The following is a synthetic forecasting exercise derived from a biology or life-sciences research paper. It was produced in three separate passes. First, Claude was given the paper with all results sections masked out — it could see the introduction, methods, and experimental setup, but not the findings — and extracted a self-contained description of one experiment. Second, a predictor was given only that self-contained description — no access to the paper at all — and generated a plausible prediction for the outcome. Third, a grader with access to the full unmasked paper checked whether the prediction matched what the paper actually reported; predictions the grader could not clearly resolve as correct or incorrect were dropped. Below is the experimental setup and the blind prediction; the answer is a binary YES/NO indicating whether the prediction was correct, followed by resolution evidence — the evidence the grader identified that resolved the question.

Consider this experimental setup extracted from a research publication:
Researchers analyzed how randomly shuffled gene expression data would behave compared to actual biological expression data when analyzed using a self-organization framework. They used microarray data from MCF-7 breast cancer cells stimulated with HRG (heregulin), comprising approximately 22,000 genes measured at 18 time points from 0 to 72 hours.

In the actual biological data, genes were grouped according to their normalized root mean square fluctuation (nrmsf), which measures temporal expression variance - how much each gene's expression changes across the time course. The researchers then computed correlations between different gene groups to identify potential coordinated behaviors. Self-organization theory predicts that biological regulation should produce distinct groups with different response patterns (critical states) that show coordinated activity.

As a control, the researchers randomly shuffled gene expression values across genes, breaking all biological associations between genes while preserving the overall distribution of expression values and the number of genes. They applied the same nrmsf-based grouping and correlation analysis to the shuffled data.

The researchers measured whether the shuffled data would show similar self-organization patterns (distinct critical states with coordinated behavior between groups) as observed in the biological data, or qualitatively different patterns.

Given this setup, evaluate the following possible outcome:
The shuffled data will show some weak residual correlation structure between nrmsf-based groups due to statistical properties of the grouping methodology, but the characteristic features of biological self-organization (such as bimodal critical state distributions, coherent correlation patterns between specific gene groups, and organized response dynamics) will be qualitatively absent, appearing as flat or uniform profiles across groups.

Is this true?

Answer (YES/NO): NO